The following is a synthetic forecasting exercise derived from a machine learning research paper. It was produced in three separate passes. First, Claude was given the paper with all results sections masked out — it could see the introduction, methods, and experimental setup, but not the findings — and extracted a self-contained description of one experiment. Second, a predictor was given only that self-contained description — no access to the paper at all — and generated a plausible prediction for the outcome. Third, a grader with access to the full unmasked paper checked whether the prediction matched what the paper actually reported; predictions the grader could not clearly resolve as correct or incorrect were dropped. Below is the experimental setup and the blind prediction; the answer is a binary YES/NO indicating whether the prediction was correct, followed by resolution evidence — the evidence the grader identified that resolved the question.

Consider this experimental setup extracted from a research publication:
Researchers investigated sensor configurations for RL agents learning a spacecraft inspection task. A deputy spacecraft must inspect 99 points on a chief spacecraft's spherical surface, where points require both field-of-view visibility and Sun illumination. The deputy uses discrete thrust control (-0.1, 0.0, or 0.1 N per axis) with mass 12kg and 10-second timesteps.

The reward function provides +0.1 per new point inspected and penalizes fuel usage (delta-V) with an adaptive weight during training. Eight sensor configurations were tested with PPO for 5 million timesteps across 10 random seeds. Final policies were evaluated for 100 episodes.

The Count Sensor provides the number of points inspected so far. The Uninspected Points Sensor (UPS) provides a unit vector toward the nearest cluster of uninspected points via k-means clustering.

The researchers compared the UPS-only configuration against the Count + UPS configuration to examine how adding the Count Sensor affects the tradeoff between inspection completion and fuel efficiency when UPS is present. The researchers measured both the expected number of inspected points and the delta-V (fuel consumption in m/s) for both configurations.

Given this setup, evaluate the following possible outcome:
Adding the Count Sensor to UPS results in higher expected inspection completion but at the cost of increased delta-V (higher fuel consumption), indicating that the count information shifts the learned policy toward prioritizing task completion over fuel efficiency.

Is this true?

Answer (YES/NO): NO